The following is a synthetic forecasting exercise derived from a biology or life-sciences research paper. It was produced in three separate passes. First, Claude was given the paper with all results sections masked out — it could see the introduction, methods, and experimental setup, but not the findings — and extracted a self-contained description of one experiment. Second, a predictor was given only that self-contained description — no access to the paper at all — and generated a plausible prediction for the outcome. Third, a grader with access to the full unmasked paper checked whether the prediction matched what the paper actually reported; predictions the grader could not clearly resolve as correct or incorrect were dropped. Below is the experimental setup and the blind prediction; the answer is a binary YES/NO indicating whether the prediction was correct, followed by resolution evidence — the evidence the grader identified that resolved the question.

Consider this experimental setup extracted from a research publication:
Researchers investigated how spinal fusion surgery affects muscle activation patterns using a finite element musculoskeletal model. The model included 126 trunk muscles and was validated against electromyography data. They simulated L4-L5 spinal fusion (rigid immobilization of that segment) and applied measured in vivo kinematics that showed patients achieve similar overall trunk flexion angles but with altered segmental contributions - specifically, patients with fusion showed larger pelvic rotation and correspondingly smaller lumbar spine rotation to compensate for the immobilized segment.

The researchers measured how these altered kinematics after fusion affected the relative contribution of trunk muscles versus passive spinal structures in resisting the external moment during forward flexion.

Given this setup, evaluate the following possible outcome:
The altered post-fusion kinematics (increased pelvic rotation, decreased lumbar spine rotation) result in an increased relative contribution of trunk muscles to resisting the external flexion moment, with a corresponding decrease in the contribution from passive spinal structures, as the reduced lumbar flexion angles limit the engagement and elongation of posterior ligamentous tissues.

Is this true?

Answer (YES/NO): YES